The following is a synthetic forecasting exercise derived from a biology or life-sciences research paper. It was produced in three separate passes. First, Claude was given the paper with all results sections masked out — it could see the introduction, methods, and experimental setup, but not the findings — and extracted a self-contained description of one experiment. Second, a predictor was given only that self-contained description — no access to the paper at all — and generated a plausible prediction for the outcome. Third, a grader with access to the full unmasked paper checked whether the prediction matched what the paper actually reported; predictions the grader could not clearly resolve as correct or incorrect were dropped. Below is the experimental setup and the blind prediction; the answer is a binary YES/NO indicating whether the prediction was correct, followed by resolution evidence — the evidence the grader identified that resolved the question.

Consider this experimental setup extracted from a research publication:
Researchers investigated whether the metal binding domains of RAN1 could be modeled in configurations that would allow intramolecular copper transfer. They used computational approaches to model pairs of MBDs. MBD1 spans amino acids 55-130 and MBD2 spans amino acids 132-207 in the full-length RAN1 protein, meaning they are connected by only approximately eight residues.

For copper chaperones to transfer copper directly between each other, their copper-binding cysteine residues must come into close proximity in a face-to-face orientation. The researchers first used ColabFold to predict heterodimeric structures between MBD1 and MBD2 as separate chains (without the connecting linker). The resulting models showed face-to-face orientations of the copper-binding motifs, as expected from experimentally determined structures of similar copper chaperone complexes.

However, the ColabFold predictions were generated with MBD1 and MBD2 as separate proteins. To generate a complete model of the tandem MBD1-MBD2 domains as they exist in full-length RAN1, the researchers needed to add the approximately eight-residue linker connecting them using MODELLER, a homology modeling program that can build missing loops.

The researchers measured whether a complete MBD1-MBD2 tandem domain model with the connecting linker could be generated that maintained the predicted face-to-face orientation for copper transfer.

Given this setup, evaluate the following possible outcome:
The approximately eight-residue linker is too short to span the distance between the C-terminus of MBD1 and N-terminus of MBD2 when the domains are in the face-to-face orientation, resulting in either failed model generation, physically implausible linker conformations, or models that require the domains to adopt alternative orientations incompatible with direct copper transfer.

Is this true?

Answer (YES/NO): NO